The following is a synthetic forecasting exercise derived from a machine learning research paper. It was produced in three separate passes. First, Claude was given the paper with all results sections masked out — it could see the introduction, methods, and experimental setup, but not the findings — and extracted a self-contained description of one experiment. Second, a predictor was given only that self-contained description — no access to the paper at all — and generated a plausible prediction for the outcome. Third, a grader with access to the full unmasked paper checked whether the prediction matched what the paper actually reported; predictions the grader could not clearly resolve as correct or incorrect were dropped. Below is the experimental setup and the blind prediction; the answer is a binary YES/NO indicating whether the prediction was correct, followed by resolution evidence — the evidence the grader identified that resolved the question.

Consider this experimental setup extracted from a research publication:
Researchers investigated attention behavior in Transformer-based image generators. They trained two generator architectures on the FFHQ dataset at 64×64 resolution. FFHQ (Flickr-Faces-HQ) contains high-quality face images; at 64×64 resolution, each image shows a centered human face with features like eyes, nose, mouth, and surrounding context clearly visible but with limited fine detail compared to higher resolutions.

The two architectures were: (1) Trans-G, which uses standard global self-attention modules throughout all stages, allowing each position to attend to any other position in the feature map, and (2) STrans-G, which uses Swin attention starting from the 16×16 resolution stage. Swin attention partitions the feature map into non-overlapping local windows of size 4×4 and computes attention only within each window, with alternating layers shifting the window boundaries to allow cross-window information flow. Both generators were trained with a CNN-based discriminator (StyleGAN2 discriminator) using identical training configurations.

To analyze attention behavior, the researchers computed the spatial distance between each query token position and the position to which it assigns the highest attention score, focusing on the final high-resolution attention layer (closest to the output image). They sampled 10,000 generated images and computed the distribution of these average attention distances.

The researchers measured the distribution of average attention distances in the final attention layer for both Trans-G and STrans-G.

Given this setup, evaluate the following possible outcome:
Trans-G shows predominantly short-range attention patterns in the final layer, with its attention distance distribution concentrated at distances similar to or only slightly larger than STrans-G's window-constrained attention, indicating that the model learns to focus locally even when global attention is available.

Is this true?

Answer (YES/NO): NO